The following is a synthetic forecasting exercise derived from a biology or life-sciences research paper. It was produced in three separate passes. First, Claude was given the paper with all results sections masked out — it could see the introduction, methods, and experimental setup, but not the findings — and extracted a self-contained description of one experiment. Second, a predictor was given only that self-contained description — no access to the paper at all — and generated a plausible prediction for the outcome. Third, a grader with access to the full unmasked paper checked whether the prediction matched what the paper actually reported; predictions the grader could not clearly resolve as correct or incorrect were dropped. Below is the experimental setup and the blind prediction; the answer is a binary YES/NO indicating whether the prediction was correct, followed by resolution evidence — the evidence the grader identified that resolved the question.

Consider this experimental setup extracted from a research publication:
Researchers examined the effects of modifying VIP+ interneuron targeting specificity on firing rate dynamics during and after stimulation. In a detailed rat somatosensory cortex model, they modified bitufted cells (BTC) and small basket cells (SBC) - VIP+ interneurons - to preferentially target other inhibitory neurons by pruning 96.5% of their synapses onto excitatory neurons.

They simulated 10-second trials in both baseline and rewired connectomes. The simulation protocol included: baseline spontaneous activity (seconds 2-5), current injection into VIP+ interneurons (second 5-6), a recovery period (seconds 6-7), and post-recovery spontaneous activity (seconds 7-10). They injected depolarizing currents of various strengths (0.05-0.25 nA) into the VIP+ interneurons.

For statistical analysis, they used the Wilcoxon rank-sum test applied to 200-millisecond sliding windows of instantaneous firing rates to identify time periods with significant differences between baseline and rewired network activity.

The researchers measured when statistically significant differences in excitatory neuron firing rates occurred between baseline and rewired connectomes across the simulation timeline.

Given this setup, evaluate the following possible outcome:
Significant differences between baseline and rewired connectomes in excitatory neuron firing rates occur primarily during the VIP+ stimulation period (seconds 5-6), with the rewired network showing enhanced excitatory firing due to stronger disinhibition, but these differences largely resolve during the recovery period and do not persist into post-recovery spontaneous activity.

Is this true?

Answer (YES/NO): NO